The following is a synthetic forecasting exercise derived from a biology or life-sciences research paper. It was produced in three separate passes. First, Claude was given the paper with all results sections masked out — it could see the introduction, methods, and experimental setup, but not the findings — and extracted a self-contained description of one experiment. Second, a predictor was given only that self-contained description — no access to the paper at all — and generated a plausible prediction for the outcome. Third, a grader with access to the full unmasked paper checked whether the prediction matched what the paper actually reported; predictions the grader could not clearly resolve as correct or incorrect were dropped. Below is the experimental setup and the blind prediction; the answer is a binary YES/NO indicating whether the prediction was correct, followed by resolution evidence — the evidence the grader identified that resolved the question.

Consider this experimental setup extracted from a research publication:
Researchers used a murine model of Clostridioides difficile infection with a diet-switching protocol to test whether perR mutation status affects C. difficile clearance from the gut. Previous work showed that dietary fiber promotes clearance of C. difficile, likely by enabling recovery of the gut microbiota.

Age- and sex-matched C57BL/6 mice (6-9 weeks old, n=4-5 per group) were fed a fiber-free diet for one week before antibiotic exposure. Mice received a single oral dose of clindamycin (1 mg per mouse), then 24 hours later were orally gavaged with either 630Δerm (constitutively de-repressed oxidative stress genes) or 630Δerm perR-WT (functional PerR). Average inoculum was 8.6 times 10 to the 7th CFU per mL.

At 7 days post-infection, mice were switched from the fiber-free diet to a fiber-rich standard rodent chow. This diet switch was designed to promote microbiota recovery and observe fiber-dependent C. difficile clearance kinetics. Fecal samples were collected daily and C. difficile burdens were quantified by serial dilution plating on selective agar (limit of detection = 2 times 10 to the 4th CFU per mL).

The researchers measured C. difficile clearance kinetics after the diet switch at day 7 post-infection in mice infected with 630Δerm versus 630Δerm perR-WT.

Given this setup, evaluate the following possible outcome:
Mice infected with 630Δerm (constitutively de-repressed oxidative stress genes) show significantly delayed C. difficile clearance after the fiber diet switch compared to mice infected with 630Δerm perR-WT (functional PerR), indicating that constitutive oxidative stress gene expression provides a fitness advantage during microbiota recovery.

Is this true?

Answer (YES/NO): NO